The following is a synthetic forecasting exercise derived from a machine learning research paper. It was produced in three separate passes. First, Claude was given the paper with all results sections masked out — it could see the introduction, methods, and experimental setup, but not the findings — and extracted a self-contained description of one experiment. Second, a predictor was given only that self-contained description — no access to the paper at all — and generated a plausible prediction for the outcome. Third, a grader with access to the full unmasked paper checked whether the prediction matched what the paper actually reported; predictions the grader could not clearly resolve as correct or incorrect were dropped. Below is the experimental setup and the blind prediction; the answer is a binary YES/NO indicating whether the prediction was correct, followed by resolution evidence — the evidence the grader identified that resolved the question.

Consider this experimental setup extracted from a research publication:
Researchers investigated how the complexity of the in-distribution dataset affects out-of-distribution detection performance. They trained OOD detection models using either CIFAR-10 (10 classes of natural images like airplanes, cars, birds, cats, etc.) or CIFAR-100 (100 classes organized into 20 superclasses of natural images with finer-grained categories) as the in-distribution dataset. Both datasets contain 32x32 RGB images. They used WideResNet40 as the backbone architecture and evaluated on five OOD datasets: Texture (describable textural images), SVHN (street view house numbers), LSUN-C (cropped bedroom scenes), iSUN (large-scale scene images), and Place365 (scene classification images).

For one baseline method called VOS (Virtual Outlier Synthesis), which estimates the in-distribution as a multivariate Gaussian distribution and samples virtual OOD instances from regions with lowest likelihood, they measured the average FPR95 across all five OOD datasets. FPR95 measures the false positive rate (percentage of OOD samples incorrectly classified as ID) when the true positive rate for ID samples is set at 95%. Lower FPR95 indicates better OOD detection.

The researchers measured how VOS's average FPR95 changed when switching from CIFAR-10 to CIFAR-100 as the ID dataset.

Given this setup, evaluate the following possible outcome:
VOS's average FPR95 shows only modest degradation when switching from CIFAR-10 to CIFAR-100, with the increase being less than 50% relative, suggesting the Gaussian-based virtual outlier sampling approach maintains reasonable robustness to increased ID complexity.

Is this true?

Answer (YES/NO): NO